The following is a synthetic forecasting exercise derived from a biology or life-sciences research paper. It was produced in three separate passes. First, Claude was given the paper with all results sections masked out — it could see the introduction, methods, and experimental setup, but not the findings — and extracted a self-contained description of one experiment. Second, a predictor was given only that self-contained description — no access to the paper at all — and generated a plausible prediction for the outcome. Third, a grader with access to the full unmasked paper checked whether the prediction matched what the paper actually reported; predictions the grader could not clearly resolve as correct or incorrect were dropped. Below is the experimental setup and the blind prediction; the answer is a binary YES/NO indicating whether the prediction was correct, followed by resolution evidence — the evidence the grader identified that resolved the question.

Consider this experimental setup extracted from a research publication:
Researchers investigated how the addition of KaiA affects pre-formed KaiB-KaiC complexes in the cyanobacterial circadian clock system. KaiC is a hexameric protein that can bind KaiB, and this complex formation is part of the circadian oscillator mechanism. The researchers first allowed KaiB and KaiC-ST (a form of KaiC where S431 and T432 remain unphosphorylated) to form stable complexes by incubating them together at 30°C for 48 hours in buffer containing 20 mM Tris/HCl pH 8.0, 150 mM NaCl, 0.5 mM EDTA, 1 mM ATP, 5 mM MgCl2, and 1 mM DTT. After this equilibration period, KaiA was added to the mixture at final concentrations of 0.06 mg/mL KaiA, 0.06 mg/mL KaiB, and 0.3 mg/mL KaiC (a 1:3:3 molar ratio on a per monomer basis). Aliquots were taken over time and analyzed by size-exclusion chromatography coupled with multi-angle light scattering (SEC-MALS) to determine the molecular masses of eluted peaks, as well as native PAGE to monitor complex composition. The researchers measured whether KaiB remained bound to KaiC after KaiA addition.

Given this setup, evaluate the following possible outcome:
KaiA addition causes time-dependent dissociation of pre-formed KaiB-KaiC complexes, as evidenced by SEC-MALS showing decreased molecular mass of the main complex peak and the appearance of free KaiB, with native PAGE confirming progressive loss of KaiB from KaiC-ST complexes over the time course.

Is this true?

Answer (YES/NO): NO